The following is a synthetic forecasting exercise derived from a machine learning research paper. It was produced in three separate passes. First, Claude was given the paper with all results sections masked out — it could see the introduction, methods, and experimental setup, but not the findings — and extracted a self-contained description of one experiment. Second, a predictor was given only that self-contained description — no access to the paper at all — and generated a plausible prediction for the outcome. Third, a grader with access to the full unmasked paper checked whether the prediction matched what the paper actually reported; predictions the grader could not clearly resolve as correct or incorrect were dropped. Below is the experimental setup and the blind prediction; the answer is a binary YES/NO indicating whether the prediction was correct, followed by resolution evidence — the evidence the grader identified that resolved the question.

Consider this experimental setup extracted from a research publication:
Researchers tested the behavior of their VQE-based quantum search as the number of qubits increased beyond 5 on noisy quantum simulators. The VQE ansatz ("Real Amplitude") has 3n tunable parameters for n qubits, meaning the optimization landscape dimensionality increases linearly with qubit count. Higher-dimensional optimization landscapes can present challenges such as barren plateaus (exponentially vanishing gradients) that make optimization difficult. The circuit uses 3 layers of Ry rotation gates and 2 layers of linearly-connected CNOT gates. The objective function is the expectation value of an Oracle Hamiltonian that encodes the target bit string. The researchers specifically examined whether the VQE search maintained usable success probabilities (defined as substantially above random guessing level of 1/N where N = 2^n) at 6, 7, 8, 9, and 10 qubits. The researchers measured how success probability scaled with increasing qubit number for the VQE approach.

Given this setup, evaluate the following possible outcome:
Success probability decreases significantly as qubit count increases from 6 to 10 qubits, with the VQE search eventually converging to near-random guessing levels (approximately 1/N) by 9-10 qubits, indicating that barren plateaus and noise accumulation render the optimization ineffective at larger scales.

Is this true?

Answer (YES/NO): NO